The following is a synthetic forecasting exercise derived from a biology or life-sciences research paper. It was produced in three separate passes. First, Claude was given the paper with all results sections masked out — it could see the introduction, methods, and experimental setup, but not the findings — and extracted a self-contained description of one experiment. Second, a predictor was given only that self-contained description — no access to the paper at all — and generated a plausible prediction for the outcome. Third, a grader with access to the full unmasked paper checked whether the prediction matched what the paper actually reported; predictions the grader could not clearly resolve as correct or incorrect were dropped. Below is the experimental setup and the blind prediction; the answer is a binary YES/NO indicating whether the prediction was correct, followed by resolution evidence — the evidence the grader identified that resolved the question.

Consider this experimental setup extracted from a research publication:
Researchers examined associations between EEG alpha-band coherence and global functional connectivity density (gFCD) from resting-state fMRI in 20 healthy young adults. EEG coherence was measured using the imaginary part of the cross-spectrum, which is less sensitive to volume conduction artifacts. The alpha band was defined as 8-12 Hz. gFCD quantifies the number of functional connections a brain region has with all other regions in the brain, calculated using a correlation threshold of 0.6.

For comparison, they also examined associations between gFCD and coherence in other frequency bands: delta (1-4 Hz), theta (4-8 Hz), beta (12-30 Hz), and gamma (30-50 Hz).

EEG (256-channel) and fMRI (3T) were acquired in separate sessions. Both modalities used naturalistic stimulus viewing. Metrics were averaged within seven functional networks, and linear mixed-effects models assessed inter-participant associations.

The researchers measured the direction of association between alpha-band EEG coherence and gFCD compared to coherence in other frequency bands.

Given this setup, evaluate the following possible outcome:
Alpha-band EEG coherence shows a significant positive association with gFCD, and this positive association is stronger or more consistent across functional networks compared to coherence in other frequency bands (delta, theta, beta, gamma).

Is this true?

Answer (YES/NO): YES